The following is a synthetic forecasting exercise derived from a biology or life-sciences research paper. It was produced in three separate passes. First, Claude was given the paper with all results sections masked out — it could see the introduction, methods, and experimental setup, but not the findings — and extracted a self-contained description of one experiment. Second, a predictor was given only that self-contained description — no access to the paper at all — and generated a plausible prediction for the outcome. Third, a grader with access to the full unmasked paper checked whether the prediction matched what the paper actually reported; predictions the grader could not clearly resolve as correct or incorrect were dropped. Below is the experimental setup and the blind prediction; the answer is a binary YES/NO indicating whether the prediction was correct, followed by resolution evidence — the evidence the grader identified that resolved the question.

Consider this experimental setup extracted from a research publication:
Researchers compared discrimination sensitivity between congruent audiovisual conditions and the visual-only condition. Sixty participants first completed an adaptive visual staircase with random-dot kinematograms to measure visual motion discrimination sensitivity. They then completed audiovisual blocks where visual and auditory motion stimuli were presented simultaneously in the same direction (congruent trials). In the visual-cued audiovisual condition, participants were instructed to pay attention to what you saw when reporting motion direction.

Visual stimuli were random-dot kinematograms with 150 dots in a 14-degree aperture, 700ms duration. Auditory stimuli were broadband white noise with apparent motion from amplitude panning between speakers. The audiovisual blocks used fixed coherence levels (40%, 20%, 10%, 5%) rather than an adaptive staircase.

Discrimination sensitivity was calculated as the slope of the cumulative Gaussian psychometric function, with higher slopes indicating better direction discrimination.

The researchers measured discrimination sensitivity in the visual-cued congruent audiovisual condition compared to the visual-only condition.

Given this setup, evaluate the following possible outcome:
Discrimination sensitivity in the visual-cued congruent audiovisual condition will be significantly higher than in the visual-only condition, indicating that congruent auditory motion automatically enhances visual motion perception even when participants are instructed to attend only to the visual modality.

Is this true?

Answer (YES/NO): YES